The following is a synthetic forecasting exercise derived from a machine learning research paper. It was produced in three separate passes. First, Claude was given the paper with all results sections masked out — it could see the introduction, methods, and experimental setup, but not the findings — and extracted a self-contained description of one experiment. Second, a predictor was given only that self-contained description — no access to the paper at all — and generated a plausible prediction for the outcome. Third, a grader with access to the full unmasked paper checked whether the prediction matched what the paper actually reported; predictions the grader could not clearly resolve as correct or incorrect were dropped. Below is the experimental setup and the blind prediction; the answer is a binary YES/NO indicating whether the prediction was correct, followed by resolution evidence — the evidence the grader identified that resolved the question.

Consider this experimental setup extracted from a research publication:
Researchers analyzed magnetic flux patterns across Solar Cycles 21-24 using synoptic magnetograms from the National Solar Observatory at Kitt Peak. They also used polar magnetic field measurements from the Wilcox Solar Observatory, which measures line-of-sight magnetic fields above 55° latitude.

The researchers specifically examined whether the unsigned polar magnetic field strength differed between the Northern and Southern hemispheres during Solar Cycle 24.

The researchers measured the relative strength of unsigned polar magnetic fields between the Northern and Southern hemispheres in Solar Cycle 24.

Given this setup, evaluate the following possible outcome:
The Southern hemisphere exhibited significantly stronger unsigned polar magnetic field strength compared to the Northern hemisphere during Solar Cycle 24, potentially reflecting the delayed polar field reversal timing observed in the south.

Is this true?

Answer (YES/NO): NO